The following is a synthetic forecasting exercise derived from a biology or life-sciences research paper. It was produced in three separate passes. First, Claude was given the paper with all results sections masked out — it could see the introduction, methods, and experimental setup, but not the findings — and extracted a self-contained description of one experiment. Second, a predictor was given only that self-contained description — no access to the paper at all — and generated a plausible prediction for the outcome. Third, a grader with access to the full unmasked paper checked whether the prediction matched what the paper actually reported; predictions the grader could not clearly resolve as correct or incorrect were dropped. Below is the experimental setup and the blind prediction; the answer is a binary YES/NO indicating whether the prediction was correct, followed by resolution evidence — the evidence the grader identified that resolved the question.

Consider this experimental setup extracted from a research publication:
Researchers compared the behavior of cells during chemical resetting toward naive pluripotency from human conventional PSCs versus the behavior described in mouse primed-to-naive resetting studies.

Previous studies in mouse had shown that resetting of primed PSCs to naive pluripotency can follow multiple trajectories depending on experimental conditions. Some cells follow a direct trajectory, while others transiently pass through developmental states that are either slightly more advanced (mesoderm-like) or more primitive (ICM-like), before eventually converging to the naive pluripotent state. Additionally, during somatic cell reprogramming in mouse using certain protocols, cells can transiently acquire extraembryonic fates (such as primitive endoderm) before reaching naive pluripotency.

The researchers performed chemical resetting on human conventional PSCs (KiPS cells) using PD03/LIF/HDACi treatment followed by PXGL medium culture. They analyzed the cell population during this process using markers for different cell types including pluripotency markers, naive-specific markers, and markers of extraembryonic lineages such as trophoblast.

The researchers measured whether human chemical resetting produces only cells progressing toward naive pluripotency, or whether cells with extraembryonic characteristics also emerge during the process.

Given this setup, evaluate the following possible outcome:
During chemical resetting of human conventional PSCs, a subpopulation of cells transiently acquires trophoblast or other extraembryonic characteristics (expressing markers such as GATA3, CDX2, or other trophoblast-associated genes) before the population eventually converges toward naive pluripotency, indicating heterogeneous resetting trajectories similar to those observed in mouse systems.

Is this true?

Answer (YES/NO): NO